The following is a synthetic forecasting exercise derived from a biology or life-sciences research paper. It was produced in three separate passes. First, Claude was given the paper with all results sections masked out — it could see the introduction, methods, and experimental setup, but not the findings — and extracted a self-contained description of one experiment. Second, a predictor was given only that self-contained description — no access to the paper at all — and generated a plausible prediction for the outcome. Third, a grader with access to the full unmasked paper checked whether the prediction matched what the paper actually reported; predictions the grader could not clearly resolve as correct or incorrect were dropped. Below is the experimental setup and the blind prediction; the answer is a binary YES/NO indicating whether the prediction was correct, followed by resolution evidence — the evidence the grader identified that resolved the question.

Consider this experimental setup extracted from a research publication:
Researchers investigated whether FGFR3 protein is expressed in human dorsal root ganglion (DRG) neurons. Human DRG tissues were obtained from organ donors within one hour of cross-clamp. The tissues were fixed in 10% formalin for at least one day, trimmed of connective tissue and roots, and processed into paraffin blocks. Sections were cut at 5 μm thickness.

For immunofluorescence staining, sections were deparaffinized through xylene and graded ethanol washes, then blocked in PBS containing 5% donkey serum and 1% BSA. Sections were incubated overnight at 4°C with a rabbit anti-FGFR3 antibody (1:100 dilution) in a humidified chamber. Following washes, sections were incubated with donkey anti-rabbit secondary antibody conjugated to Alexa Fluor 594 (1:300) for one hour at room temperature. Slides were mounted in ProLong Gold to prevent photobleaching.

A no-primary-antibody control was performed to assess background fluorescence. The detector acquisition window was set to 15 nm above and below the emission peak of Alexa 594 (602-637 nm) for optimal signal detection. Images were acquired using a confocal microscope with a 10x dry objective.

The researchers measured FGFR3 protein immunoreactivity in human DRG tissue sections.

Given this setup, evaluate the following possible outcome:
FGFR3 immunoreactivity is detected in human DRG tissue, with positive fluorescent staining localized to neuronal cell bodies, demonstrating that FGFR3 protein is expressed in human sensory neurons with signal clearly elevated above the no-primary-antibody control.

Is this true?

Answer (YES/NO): YES